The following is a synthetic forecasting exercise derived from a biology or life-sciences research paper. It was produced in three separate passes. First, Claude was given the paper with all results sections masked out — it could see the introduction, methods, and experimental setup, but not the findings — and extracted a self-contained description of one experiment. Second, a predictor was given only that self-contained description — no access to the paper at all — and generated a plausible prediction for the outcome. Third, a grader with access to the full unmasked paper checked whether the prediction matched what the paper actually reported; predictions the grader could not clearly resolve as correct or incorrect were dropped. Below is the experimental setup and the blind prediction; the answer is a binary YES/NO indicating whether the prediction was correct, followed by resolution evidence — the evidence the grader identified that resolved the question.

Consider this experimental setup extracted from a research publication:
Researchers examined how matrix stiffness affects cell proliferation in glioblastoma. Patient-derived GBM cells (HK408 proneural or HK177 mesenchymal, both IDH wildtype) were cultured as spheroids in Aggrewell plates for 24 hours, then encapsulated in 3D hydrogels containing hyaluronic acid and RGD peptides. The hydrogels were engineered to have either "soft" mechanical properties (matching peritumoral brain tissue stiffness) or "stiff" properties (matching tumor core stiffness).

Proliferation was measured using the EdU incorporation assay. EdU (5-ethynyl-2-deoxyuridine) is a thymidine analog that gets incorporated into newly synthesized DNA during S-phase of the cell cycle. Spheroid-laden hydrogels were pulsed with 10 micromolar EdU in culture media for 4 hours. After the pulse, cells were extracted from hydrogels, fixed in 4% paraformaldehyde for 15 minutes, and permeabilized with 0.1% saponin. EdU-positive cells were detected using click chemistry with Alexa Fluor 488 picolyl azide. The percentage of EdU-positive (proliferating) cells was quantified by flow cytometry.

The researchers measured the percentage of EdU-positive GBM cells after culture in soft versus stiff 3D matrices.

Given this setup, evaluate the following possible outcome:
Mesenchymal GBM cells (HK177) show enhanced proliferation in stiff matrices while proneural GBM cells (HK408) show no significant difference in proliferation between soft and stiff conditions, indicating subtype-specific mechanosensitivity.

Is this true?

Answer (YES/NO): NO